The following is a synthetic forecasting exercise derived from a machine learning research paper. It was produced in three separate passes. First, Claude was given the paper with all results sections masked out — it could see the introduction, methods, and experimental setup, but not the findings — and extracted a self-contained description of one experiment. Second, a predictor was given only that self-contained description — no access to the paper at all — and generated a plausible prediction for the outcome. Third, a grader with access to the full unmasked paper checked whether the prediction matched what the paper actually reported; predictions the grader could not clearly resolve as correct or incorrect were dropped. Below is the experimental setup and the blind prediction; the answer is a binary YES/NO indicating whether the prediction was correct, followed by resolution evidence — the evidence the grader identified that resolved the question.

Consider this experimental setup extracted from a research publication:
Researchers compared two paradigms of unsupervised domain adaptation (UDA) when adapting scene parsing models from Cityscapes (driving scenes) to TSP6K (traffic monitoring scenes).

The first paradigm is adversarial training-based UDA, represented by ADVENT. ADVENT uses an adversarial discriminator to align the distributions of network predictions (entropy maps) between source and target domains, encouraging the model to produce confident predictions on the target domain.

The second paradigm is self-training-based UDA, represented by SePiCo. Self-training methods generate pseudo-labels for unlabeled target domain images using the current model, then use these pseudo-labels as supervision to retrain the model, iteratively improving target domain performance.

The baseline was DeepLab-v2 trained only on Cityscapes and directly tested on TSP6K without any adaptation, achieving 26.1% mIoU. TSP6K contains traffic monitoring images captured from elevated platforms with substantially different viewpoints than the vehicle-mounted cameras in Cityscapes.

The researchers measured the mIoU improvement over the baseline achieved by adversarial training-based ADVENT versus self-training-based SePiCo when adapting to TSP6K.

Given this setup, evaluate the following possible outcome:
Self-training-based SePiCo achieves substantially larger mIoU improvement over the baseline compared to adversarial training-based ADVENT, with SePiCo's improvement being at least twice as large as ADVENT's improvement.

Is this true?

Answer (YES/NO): NO